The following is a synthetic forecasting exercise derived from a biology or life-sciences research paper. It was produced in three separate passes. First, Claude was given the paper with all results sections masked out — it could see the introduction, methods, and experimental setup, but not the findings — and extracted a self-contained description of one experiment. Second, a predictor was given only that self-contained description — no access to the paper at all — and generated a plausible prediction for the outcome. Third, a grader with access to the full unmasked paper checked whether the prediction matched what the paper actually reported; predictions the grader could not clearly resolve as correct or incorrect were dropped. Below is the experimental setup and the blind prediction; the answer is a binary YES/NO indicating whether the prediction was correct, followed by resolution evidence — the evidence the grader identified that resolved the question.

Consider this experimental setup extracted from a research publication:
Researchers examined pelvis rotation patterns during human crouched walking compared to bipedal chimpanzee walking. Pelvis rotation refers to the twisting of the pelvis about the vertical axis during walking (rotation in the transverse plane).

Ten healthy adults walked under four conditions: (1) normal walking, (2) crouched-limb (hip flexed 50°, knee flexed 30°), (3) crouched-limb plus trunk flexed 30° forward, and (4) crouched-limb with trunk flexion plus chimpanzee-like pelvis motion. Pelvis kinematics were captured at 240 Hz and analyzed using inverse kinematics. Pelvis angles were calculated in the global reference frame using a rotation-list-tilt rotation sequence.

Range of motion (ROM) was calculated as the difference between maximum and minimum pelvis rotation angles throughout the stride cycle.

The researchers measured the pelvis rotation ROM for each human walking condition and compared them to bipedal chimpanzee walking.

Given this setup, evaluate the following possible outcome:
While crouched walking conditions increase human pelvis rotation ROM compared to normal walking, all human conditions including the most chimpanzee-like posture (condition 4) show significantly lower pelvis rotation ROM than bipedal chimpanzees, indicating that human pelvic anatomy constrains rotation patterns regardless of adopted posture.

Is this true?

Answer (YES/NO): YES